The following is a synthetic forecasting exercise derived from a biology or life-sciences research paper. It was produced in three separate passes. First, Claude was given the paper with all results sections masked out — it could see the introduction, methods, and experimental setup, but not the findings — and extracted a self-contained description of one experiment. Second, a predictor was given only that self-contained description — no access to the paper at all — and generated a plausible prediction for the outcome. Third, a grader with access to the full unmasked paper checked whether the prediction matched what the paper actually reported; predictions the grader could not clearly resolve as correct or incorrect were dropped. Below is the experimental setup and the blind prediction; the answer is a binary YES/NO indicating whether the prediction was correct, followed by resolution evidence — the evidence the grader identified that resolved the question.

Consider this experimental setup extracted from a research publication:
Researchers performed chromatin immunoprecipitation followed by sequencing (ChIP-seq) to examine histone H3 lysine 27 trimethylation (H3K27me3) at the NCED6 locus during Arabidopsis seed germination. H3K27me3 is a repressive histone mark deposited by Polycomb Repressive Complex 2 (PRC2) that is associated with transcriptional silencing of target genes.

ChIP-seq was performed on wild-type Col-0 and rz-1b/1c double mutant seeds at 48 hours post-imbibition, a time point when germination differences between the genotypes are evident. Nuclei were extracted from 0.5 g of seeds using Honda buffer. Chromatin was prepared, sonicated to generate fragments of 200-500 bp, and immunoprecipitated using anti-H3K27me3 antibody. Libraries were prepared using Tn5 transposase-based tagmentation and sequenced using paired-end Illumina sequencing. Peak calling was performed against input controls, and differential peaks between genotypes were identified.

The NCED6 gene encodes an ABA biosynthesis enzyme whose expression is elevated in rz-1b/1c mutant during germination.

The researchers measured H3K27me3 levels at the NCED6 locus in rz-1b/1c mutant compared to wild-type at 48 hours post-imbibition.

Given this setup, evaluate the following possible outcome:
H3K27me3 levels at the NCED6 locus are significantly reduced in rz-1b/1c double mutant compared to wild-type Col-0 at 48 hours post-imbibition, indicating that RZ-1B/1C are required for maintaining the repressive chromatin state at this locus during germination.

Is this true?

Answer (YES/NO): YES